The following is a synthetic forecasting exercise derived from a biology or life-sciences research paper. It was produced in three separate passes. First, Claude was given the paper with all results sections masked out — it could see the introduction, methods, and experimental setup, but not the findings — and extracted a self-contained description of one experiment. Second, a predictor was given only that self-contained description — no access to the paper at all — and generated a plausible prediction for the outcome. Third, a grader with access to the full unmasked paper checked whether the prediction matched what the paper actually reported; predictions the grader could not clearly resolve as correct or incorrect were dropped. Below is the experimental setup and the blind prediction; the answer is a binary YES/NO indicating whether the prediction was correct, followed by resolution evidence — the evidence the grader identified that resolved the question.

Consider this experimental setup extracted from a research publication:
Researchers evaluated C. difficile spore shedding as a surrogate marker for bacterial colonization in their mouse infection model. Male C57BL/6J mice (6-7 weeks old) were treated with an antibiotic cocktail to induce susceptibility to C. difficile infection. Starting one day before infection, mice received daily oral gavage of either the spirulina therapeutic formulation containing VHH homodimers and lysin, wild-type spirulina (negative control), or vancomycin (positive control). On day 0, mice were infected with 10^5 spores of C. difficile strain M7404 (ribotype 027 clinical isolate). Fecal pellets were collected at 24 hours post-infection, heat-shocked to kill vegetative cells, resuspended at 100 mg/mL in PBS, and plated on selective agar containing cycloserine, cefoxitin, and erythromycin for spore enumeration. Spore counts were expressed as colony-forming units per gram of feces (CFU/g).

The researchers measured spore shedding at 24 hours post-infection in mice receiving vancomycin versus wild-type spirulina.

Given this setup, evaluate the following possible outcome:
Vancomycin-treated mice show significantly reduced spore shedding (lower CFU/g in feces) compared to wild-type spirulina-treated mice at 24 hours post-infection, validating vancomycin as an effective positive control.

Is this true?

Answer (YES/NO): YES